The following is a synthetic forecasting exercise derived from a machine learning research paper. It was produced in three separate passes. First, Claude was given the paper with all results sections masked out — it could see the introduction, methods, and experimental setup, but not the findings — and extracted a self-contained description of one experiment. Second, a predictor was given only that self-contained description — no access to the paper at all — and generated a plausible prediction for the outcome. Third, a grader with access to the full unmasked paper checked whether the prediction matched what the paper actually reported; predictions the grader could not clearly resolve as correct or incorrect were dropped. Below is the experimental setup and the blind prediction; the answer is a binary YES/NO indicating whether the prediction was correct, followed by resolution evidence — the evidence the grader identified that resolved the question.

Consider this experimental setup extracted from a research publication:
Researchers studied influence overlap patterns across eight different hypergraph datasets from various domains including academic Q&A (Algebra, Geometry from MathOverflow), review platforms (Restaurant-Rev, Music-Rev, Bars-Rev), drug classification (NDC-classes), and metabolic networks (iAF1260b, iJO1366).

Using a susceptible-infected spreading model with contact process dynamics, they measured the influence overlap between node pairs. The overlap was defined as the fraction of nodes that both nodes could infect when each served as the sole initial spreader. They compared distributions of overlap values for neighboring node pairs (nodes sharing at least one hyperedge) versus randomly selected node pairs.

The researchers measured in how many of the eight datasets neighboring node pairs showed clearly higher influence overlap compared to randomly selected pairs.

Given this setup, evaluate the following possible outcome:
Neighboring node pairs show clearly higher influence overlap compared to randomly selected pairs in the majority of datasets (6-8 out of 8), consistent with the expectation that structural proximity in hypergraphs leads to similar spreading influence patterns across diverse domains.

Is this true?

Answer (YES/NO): NO